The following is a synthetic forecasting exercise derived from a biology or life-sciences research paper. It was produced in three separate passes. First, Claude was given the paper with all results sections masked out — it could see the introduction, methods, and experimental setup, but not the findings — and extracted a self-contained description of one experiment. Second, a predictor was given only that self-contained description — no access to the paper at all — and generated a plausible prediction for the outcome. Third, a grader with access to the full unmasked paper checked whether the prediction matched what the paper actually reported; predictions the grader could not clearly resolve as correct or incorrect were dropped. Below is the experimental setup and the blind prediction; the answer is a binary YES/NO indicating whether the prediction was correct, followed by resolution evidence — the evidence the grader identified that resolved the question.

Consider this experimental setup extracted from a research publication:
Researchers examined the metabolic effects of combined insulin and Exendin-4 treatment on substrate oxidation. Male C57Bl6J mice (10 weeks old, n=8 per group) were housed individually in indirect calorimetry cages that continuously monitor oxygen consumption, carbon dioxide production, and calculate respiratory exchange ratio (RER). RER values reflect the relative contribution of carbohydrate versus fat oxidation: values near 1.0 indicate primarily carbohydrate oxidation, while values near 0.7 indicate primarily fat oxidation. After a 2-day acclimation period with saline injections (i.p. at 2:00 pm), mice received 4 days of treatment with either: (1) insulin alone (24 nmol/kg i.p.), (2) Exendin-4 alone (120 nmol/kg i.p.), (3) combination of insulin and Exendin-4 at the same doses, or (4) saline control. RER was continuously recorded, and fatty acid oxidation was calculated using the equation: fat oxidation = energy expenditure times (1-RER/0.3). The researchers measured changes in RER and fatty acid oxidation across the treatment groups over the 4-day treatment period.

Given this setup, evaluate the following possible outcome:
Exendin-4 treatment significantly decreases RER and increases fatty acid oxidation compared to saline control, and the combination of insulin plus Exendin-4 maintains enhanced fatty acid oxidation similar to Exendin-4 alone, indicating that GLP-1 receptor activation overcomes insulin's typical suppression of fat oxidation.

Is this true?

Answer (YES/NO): NO